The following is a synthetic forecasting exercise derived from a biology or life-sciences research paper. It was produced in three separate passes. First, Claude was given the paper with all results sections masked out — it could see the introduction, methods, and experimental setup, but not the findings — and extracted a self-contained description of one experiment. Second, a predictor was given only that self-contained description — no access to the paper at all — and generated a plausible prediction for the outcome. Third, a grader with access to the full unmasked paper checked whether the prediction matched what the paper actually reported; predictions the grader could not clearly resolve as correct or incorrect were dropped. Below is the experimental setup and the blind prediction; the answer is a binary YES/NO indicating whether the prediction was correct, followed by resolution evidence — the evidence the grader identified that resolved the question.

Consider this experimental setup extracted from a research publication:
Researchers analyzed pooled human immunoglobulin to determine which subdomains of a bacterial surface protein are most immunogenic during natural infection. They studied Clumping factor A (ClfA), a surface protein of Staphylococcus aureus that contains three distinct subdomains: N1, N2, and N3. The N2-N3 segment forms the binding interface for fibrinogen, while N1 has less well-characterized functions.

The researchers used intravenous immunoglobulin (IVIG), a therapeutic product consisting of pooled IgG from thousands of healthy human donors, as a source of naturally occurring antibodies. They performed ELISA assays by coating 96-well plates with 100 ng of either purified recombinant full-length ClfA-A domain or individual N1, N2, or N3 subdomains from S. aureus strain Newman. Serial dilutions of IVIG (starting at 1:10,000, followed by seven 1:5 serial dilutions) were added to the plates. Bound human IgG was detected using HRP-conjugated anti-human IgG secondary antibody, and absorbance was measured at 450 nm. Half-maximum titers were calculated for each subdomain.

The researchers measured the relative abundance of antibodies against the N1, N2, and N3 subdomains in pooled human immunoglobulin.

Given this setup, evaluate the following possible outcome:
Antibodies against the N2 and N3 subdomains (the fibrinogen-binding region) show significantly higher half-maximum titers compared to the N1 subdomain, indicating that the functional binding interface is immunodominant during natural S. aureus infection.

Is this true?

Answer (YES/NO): NO